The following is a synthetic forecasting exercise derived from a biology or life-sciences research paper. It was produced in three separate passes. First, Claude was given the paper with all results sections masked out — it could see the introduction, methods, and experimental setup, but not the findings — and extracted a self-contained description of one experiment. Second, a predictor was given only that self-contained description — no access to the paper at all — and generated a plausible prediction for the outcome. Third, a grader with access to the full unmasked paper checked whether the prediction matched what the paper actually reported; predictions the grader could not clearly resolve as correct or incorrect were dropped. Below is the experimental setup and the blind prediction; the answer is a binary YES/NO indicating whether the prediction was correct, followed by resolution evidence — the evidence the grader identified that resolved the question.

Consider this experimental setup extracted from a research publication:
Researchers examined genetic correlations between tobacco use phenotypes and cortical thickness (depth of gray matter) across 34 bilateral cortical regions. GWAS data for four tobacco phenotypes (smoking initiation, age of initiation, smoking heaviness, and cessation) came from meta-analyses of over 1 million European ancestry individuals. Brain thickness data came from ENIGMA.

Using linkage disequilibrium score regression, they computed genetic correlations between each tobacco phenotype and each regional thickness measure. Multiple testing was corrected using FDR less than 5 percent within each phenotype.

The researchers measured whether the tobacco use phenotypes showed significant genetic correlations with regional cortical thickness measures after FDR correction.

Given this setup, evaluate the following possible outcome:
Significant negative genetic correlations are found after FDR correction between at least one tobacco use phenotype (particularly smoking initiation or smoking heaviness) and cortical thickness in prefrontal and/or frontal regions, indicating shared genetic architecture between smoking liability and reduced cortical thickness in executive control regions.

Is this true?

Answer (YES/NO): NO